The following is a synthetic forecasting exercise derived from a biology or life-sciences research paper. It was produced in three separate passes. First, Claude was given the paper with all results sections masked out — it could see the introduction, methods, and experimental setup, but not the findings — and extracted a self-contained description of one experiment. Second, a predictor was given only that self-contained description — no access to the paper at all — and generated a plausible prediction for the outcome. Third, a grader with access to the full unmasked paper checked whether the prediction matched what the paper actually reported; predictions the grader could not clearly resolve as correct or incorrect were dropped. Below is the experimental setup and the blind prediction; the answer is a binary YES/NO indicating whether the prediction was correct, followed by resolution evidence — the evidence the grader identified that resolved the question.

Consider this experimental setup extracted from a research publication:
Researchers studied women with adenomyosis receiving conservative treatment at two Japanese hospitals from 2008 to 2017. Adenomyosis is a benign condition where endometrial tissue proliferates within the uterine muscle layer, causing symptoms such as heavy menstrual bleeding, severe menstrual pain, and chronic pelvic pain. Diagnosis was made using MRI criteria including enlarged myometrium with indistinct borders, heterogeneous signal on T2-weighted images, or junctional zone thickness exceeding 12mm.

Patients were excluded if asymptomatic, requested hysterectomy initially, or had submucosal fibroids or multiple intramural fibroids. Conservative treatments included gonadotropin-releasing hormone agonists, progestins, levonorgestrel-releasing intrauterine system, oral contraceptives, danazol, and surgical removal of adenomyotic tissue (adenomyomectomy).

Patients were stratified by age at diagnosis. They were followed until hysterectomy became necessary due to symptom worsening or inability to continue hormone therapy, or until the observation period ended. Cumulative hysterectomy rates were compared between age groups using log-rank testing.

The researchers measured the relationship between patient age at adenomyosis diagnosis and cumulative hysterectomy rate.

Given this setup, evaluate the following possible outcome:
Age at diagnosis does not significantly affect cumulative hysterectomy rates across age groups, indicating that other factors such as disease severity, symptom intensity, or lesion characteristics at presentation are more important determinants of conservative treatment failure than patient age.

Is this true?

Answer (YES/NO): NO